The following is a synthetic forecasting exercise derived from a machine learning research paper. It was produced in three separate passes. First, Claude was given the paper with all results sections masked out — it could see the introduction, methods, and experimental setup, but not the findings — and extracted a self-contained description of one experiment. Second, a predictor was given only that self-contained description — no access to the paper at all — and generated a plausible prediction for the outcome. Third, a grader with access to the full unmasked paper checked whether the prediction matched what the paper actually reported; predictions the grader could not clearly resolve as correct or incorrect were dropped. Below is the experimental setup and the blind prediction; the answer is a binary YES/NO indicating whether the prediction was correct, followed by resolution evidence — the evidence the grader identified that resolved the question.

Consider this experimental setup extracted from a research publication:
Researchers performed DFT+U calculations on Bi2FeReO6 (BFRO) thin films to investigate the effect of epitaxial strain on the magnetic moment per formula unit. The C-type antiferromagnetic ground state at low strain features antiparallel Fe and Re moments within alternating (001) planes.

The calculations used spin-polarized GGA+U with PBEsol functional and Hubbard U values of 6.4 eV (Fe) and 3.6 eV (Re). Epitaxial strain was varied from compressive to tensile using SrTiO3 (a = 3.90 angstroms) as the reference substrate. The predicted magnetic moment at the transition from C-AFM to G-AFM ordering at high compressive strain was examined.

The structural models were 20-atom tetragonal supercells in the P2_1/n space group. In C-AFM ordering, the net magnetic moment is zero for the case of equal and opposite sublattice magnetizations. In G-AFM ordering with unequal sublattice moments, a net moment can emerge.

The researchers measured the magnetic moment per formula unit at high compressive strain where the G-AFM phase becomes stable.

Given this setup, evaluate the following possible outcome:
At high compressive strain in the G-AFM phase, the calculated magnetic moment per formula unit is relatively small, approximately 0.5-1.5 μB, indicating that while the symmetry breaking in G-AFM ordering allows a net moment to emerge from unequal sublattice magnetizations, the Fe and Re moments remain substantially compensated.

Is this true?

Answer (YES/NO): YES